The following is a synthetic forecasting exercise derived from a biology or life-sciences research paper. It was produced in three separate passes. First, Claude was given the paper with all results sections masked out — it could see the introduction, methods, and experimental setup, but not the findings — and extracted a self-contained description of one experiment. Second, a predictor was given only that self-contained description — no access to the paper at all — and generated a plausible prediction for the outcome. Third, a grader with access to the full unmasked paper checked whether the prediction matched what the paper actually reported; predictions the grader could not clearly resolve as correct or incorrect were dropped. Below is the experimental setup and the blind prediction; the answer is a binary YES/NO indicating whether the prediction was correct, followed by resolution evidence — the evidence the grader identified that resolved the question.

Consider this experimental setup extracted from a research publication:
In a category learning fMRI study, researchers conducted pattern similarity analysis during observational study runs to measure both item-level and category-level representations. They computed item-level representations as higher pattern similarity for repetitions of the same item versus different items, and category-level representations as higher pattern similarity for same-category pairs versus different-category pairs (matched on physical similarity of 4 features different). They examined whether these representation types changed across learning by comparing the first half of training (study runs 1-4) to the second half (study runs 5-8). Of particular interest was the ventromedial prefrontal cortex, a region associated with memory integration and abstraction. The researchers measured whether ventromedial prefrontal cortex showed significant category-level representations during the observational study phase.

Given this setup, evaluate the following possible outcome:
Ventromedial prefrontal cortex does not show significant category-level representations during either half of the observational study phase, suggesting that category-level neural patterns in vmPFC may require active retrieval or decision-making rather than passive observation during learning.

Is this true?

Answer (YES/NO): YES